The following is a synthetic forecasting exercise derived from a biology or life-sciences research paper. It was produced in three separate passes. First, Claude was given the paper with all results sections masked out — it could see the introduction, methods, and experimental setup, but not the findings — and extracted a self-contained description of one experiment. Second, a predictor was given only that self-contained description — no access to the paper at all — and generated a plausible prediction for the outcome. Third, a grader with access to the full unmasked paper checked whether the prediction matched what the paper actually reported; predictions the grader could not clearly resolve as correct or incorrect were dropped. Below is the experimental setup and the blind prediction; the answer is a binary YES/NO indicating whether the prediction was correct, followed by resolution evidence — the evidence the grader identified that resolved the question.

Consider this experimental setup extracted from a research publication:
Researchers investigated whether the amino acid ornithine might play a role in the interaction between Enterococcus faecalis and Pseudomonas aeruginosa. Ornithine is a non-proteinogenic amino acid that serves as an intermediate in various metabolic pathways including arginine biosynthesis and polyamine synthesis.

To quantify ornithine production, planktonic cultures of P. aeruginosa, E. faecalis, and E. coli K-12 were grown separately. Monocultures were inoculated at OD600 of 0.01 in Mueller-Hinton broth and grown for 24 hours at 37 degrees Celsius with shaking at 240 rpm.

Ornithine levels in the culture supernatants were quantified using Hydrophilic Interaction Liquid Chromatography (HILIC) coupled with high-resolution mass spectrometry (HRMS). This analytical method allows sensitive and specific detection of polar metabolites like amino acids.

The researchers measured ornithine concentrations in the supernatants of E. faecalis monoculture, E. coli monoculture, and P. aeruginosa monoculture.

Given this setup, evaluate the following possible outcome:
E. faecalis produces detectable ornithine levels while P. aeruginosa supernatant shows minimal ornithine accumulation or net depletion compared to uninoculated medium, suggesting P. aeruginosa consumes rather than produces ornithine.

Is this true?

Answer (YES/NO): YES